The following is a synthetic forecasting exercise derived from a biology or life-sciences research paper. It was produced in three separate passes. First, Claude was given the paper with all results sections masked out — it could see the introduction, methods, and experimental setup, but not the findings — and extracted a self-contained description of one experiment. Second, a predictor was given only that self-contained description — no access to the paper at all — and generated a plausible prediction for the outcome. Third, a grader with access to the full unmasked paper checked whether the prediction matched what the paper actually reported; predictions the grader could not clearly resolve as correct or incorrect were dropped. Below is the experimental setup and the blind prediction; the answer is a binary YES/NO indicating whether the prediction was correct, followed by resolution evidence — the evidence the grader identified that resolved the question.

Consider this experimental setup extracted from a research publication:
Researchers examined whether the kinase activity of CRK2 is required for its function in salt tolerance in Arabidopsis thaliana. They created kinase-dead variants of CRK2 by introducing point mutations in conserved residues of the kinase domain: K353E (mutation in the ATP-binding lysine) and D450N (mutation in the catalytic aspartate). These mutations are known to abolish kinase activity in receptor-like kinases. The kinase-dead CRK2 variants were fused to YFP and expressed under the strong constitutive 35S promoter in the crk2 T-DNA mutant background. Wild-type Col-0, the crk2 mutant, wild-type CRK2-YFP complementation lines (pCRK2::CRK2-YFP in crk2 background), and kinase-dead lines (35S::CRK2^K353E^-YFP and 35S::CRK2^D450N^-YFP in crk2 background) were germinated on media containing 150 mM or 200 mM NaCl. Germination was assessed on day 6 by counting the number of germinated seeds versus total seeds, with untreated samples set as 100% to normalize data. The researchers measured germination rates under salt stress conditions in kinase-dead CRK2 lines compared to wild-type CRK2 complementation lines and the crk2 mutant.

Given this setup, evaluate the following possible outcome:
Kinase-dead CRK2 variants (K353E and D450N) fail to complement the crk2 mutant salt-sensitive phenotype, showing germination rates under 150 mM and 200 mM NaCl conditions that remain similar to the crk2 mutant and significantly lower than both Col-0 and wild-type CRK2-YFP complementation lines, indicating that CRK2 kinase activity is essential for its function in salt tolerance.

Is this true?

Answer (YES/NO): NO